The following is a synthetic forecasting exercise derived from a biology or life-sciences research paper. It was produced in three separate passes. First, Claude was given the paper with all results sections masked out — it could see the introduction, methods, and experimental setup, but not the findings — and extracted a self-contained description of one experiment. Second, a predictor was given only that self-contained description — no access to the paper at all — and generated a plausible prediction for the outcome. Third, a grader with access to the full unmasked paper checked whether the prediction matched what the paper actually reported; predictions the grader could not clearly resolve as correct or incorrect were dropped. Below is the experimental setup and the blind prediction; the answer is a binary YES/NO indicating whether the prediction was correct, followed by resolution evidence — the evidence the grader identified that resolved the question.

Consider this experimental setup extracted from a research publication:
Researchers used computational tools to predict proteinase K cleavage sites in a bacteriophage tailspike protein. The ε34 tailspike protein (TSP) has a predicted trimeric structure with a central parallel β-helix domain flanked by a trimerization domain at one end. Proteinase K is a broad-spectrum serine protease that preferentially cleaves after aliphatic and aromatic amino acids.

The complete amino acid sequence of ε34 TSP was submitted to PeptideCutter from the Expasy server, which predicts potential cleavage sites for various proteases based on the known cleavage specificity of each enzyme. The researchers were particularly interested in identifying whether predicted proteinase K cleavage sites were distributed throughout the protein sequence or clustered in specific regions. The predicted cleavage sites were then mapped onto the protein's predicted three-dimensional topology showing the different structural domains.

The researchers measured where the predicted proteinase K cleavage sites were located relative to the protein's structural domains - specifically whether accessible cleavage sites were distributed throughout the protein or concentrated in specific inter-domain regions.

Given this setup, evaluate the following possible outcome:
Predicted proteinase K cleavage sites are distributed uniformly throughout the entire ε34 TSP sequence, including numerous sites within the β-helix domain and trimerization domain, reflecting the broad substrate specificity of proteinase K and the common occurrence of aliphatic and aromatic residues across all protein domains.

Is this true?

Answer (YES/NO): NO